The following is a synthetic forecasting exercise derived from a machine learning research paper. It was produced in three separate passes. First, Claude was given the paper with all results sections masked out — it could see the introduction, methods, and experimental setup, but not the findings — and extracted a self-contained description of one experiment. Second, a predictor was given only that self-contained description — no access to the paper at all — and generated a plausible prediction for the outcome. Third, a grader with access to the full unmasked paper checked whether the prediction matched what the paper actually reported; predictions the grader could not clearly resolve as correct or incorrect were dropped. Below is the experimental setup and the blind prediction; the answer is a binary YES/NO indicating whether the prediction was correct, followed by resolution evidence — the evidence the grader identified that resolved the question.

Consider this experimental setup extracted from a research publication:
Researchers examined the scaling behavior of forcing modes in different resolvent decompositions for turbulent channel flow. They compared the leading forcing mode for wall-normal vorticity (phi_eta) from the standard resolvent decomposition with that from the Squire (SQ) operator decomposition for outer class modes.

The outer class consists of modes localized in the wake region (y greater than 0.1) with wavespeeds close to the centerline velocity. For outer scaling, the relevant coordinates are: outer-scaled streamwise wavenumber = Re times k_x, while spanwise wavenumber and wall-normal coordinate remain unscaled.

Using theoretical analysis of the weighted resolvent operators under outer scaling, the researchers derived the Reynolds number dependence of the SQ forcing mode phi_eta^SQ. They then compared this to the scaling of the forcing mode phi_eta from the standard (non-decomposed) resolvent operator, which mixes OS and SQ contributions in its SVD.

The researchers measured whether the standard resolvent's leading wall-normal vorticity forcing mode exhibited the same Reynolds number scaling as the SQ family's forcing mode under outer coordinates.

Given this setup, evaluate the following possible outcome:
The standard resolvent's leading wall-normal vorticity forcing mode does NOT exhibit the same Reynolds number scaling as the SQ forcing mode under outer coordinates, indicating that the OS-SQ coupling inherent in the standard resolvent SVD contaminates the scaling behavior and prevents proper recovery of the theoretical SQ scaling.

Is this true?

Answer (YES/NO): YES